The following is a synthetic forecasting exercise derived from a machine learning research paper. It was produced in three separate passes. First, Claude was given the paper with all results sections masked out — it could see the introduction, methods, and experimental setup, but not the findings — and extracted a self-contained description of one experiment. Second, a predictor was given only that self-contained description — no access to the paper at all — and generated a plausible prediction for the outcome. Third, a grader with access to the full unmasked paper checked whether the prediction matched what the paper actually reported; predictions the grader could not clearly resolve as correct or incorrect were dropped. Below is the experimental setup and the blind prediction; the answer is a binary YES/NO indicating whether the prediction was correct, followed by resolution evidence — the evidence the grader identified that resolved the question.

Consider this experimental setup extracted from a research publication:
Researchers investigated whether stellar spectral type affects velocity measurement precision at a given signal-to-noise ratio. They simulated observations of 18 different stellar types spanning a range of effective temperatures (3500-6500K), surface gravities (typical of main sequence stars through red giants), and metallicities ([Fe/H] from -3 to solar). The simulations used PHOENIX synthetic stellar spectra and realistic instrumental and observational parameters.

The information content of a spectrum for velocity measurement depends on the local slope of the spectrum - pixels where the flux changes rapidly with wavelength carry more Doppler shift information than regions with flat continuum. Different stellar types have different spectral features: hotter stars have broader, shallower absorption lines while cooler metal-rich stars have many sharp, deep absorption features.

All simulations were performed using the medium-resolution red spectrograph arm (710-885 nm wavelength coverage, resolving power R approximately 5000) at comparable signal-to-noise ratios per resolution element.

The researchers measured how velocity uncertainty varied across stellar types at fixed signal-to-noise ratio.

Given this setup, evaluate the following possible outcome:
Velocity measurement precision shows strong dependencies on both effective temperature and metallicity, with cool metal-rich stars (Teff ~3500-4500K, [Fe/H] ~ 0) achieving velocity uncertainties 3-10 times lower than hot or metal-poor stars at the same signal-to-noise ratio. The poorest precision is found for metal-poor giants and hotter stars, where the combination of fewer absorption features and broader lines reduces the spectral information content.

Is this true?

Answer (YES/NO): YES